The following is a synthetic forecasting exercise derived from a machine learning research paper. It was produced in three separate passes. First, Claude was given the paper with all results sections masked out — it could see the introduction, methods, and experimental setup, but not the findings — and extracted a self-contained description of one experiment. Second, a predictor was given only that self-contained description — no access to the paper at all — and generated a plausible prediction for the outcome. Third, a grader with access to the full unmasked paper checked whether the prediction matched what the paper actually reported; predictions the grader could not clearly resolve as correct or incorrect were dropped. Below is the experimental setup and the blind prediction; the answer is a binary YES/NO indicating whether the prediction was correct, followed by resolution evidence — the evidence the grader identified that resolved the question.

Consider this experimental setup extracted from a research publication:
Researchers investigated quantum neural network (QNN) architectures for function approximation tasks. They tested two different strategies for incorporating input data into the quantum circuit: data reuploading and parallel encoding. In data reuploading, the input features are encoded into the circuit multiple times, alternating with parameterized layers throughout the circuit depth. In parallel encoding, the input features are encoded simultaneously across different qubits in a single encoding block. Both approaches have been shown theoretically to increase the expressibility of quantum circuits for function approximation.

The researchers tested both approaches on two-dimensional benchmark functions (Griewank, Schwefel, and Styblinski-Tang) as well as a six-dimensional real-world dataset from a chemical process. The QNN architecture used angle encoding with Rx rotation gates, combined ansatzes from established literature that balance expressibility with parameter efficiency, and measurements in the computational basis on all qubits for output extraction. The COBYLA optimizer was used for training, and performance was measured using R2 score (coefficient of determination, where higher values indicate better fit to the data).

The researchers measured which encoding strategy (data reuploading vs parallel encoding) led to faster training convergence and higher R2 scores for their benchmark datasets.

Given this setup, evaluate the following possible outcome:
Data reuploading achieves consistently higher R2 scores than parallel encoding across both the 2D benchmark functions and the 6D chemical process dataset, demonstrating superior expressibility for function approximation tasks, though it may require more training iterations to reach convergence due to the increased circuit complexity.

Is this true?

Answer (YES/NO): NO